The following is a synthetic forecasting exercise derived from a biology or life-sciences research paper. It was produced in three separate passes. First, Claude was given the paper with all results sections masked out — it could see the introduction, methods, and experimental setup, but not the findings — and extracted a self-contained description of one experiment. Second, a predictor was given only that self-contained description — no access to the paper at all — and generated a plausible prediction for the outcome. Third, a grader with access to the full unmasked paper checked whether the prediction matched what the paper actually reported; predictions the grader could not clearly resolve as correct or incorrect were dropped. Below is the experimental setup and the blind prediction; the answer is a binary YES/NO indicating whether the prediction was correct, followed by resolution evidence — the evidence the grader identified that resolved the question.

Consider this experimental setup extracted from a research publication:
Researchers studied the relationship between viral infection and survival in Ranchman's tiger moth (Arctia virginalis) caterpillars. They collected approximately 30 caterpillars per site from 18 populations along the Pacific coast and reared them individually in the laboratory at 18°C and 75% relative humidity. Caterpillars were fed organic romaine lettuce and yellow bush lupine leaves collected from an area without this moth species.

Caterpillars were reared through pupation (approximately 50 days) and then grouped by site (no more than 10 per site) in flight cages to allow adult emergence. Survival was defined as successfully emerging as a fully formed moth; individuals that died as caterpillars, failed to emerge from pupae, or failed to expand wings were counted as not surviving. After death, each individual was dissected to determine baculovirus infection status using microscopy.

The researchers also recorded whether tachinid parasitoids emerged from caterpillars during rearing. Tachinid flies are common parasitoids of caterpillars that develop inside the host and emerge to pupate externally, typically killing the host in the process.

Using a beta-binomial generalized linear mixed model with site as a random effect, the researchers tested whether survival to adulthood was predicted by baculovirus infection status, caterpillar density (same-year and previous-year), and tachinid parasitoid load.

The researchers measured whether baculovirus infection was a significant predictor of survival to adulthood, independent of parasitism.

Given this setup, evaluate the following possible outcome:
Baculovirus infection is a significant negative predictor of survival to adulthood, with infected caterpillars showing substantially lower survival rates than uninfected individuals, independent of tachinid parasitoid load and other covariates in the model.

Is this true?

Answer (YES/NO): NO